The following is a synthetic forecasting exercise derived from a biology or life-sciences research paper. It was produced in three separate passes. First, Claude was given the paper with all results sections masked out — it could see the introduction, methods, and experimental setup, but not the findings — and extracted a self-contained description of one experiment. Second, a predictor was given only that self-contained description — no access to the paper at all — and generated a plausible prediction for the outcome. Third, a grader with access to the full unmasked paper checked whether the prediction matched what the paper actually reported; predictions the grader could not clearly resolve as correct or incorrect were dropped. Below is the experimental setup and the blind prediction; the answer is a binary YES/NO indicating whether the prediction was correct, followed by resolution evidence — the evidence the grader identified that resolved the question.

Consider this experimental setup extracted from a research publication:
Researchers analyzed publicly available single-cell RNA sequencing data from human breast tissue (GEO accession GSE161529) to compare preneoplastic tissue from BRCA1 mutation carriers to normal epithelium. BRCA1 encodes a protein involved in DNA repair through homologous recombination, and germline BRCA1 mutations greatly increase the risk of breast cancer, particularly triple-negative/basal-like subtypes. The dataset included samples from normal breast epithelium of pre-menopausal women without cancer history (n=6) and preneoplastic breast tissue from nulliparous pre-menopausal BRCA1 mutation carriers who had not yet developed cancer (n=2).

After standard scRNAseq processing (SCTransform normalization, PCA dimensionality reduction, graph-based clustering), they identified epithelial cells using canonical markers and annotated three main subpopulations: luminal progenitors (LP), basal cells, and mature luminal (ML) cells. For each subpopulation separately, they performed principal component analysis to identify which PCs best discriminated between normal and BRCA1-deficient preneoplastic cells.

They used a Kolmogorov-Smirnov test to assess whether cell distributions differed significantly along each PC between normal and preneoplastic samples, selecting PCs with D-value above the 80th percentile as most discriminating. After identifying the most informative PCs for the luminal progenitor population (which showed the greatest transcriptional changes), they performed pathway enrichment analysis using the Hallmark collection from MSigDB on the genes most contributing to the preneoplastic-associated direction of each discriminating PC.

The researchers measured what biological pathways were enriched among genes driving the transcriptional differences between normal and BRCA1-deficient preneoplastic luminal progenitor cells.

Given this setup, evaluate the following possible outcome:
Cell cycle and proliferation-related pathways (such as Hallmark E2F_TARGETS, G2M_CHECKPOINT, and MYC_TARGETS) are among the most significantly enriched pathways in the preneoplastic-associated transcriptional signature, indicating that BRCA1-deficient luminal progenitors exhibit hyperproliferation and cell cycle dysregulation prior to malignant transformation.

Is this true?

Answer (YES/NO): NO